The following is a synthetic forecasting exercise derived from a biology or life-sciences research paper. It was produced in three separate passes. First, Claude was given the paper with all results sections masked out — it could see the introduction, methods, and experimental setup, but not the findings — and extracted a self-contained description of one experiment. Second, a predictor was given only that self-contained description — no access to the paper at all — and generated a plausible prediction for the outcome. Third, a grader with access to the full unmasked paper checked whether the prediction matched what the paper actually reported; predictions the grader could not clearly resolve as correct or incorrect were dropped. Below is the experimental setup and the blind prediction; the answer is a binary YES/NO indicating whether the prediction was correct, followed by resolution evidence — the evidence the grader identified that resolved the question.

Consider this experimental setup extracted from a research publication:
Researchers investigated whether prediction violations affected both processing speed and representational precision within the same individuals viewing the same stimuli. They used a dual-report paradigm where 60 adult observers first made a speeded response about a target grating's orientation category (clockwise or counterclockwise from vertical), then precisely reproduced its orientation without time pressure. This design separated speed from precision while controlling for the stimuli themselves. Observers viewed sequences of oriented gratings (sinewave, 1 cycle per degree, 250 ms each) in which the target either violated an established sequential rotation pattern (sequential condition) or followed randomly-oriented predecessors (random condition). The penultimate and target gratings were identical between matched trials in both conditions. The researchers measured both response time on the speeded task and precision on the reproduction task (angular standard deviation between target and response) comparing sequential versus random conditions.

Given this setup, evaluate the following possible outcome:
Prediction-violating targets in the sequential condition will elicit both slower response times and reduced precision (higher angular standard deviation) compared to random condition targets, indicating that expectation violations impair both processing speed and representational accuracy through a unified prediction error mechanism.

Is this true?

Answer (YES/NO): NO